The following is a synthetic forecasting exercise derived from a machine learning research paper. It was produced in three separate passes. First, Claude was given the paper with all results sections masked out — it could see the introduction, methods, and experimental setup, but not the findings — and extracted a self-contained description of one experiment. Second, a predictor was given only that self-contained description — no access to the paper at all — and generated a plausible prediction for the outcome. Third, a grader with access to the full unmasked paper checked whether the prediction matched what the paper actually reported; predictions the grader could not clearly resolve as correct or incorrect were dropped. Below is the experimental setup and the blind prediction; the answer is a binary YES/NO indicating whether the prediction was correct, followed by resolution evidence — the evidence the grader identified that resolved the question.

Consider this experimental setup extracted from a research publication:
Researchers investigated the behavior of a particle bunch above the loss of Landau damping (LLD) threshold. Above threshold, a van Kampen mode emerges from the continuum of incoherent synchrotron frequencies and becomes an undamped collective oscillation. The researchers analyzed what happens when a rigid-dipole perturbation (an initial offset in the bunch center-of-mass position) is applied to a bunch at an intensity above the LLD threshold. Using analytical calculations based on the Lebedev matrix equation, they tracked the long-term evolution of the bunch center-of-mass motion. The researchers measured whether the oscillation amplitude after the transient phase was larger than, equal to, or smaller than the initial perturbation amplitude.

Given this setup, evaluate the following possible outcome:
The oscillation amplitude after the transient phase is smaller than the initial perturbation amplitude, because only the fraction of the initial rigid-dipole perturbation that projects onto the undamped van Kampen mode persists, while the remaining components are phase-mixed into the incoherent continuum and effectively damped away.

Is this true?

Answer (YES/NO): YES